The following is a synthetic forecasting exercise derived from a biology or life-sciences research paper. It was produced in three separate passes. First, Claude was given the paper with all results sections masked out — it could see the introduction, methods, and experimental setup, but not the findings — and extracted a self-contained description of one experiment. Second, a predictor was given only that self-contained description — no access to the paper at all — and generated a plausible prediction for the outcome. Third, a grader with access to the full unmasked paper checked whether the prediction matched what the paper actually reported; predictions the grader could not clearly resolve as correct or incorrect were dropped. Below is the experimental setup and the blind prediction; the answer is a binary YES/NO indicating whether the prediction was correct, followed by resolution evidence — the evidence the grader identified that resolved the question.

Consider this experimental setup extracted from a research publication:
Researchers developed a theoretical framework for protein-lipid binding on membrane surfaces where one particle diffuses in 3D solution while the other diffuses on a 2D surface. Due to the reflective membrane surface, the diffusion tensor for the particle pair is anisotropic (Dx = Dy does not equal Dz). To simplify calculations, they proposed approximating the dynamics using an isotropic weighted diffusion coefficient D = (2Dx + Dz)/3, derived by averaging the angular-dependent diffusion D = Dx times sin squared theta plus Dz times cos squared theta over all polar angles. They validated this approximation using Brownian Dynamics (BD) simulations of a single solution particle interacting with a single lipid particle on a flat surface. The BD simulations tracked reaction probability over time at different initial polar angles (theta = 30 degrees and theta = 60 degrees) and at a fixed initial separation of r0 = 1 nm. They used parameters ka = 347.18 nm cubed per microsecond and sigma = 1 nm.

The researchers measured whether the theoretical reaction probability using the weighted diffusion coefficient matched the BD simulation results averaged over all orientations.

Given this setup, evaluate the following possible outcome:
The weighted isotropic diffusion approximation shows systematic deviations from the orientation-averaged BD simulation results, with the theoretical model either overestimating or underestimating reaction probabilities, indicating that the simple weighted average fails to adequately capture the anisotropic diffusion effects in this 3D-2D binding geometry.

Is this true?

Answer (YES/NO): NO